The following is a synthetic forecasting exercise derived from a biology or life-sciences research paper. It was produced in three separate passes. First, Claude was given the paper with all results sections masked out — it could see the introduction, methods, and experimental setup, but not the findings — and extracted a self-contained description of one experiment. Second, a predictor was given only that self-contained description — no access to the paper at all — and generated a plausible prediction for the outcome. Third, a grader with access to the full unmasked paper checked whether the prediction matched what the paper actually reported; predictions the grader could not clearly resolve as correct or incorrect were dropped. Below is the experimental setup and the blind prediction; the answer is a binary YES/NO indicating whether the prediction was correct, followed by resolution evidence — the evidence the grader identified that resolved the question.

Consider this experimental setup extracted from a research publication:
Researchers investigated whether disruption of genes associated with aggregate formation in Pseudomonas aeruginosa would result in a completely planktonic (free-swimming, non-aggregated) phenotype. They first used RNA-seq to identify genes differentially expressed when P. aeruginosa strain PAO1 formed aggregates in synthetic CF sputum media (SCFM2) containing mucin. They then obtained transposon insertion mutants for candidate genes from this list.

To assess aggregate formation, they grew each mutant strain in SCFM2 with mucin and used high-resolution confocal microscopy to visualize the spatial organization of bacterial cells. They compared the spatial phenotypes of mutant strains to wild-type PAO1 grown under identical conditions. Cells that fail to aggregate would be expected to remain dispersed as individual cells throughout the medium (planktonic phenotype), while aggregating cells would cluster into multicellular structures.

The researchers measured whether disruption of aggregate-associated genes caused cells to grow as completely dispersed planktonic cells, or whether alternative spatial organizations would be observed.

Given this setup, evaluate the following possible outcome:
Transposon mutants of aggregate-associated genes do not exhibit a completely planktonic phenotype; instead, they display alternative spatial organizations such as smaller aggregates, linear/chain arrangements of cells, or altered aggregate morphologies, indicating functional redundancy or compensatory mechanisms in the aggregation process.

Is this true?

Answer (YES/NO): YES